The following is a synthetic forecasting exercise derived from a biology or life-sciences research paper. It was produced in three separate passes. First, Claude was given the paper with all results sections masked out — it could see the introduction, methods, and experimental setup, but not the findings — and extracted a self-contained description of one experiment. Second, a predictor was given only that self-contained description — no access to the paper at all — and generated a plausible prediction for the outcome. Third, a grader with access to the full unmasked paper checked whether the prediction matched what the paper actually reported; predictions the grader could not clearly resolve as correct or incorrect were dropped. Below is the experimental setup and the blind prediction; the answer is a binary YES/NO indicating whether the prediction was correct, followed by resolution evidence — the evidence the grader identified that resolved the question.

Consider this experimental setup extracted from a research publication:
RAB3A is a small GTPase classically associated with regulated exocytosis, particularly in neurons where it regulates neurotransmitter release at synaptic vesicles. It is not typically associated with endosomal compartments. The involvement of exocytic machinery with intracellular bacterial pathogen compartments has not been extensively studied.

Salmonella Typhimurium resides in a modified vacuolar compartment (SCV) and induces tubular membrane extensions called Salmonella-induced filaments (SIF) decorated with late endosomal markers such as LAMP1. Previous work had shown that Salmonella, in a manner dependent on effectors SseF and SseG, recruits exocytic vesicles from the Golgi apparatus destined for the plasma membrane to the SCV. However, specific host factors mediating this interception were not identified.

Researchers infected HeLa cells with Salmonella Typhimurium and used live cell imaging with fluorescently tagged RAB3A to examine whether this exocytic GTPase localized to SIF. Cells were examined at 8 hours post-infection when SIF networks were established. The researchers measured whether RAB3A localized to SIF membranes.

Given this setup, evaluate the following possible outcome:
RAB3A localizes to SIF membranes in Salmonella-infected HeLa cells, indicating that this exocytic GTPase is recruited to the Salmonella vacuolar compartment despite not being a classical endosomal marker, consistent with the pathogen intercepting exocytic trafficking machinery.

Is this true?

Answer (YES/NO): YES